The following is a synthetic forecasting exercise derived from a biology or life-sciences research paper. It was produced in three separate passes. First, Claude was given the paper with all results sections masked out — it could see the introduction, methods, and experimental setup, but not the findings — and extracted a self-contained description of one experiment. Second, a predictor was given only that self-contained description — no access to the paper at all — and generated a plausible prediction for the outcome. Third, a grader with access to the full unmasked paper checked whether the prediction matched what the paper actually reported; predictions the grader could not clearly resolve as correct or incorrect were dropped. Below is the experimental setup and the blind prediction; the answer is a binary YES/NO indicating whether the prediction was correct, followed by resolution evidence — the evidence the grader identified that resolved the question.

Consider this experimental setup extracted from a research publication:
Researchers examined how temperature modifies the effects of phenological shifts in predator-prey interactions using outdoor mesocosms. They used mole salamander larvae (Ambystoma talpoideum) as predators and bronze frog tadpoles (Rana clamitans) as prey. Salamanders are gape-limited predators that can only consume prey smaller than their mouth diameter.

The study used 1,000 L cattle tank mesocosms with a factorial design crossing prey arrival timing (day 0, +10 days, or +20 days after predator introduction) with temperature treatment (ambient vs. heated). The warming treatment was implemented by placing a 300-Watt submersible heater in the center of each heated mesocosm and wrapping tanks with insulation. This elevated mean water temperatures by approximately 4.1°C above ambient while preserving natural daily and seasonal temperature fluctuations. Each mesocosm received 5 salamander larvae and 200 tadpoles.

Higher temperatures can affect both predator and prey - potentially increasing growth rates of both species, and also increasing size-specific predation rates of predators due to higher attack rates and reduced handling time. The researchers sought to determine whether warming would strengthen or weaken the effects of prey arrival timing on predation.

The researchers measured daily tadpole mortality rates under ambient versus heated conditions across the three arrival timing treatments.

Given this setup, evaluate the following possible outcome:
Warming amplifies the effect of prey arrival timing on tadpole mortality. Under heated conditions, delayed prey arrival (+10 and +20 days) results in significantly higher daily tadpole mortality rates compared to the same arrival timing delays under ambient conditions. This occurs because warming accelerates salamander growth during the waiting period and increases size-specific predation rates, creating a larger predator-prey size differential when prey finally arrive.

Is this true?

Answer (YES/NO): YES